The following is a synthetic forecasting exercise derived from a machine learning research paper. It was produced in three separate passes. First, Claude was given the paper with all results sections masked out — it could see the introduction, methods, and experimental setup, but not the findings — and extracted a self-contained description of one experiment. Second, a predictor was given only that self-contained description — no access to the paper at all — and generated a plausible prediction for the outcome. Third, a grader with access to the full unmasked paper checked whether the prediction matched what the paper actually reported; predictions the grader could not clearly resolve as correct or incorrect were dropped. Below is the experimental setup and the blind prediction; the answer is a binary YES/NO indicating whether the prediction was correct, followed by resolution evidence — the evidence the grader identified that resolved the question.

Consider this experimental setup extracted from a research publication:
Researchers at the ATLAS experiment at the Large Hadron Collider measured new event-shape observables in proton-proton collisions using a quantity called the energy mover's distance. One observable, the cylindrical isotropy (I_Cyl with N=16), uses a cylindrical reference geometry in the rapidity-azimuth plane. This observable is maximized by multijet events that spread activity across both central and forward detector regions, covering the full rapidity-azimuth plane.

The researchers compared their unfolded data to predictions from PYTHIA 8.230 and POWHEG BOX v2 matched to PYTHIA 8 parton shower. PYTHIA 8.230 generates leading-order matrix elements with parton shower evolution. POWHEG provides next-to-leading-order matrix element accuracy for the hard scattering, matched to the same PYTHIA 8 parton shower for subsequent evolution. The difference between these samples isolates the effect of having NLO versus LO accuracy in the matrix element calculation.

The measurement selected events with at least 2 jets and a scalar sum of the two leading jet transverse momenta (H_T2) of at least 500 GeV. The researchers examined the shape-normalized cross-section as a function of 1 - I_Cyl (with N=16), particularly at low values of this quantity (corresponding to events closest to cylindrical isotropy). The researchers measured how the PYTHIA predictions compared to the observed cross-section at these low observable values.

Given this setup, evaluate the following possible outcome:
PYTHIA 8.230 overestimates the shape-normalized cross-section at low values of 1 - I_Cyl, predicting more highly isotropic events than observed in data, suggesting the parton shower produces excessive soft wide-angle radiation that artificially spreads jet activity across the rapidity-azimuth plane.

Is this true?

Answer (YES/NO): YES